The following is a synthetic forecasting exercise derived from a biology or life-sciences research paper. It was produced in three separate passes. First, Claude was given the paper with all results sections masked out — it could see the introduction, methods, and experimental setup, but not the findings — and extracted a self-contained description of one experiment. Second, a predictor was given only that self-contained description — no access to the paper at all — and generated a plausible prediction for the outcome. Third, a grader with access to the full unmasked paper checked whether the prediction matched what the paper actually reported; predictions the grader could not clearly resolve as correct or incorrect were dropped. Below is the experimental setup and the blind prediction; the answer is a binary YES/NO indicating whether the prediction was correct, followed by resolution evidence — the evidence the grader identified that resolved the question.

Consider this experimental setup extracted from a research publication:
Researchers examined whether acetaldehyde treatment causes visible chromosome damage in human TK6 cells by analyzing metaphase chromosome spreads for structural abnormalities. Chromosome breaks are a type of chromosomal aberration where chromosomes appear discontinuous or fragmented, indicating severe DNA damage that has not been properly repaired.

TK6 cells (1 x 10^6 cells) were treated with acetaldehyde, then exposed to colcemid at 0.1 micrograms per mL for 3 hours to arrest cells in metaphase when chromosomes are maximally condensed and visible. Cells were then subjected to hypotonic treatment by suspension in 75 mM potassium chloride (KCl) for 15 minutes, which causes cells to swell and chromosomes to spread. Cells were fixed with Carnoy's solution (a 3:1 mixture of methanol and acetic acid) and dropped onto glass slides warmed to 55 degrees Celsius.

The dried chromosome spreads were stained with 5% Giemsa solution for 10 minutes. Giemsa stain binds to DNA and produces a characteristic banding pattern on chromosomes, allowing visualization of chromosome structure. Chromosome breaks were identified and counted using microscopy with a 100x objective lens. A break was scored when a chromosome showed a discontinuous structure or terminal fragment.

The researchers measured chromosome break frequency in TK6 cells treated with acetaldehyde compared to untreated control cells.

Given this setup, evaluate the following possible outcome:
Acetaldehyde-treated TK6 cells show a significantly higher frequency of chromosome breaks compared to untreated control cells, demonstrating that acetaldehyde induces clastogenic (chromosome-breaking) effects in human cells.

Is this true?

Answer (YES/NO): YES